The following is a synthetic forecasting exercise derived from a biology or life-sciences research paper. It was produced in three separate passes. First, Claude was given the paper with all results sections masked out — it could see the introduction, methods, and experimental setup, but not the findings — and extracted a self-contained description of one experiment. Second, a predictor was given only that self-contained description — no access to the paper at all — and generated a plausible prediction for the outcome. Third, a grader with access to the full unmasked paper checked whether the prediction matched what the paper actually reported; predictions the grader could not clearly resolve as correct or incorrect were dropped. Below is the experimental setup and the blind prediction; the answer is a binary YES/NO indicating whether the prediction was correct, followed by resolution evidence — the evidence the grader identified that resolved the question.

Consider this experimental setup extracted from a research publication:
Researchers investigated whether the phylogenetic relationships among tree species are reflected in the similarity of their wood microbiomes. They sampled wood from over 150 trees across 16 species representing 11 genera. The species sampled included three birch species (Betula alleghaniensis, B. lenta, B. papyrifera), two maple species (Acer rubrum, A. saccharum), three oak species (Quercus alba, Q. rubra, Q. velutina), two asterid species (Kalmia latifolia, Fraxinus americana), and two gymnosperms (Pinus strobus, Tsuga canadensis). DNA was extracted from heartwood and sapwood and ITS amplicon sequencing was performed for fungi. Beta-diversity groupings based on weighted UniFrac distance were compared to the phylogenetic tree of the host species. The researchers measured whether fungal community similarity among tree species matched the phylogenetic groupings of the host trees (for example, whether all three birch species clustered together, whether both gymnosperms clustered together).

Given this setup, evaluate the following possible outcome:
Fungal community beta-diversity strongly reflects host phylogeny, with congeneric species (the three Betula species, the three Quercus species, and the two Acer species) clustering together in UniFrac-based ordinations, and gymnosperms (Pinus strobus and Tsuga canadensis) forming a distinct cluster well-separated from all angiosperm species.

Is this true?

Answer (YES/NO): NO